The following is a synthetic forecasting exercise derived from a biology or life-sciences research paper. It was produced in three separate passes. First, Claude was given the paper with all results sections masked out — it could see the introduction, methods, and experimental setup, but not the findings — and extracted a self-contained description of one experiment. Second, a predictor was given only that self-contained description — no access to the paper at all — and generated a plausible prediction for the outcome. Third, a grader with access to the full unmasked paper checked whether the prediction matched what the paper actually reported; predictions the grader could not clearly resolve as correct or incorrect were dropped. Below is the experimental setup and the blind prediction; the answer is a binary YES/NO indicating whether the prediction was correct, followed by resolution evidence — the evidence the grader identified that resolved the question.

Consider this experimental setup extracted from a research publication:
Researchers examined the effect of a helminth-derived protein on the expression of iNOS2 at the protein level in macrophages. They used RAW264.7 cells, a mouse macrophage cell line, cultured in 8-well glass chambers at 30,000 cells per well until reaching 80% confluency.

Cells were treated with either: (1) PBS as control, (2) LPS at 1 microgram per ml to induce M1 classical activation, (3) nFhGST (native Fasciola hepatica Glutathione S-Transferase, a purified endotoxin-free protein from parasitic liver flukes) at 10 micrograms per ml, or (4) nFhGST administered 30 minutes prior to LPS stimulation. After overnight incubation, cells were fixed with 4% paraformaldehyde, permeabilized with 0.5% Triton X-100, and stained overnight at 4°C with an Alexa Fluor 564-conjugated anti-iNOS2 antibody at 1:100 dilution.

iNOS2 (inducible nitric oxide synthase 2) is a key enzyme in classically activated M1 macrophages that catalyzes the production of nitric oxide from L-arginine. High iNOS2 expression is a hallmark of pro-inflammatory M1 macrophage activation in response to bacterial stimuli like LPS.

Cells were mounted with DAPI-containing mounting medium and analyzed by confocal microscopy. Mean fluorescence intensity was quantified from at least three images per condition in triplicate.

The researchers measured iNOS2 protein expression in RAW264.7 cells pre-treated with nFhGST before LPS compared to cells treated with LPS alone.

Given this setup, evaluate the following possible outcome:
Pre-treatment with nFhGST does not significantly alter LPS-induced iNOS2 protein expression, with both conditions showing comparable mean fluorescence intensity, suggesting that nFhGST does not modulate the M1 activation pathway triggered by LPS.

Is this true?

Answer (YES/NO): YES